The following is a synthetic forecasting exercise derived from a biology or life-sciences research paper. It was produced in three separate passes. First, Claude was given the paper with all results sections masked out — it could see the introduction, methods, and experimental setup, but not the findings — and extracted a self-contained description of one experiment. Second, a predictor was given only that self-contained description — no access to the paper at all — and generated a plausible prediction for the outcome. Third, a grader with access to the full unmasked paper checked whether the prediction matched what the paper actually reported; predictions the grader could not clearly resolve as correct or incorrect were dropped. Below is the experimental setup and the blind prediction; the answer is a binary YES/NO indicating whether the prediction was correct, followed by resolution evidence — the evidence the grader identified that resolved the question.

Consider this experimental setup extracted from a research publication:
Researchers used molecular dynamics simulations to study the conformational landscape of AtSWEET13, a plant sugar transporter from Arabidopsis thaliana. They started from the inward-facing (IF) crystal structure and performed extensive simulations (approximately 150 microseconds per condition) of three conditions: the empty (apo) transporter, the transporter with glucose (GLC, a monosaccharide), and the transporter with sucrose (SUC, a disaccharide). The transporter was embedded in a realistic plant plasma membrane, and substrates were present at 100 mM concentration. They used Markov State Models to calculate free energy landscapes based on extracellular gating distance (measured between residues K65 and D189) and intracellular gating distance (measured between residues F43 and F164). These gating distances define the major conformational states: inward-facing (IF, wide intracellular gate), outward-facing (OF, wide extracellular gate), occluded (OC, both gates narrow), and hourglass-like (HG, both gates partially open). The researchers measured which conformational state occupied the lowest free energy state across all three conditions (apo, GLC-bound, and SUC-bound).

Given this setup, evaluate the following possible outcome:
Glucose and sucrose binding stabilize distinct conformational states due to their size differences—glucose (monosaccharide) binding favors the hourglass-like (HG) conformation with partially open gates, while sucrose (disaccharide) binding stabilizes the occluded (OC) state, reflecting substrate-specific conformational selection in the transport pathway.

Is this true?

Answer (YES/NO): NO